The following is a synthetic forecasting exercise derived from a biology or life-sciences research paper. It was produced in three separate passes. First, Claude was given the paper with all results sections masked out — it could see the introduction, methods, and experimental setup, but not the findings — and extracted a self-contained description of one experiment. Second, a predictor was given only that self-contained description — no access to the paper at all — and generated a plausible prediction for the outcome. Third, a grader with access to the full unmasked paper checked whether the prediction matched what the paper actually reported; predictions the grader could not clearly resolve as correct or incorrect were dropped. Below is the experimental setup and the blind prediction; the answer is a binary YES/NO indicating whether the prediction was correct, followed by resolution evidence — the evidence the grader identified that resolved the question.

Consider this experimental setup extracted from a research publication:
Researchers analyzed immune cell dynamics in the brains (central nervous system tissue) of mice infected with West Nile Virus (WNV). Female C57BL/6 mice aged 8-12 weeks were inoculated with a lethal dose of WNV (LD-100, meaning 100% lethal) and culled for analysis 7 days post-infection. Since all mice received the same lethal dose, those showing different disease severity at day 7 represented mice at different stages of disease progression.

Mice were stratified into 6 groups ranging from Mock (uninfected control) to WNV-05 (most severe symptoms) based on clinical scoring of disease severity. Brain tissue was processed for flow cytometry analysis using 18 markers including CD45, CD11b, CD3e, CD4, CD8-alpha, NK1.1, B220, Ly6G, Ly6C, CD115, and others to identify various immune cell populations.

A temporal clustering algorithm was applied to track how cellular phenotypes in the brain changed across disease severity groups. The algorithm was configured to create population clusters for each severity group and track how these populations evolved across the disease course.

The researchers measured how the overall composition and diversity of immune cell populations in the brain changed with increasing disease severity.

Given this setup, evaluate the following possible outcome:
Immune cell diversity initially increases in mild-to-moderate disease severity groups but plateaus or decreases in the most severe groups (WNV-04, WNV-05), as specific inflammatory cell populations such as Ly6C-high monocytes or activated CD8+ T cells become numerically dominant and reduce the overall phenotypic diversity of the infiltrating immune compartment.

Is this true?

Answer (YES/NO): NO